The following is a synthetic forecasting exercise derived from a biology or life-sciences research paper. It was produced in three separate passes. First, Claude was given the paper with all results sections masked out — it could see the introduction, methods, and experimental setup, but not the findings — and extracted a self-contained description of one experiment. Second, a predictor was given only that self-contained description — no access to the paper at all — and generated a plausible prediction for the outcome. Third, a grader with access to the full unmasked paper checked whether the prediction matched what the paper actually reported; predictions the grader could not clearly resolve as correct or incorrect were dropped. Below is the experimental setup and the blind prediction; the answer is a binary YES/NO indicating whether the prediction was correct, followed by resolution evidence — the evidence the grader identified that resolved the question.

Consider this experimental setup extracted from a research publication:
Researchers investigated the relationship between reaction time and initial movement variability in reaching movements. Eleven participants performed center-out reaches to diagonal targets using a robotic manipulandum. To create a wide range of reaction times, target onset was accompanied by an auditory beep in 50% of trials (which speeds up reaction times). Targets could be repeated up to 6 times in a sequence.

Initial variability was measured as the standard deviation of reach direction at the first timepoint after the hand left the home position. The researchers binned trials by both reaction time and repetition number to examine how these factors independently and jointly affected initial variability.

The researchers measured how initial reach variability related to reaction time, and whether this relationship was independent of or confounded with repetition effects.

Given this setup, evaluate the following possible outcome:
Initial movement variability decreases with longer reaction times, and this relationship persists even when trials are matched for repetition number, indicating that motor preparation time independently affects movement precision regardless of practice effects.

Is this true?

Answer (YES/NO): YES